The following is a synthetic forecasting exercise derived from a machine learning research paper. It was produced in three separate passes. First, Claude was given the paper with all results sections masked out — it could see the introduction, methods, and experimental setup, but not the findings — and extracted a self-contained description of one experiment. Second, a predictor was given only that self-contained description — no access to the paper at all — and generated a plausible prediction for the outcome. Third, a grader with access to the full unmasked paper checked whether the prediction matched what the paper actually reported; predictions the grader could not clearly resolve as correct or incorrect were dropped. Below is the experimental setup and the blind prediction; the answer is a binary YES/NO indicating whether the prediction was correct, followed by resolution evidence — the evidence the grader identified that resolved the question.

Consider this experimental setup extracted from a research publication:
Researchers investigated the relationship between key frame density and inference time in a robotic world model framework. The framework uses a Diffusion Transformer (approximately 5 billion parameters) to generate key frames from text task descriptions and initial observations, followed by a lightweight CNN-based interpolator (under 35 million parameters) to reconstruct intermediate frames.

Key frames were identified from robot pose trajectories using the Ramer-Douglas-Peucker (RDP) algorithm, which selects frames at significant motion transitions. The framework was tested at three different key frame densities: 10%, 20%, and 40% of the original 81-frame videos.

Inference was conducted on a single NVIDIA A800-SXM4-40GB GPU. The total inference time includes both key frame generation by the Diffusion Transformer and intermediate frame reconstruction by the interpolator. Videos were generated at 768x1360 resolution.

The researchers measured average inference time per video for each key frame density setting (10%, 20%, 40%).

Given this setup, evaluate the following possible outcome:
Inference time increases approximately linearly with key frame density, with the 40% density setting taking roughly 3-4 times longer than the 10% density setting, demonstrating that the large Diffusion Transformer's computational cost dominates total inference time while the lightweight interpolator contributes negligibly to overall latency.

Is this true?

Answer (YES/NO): NO